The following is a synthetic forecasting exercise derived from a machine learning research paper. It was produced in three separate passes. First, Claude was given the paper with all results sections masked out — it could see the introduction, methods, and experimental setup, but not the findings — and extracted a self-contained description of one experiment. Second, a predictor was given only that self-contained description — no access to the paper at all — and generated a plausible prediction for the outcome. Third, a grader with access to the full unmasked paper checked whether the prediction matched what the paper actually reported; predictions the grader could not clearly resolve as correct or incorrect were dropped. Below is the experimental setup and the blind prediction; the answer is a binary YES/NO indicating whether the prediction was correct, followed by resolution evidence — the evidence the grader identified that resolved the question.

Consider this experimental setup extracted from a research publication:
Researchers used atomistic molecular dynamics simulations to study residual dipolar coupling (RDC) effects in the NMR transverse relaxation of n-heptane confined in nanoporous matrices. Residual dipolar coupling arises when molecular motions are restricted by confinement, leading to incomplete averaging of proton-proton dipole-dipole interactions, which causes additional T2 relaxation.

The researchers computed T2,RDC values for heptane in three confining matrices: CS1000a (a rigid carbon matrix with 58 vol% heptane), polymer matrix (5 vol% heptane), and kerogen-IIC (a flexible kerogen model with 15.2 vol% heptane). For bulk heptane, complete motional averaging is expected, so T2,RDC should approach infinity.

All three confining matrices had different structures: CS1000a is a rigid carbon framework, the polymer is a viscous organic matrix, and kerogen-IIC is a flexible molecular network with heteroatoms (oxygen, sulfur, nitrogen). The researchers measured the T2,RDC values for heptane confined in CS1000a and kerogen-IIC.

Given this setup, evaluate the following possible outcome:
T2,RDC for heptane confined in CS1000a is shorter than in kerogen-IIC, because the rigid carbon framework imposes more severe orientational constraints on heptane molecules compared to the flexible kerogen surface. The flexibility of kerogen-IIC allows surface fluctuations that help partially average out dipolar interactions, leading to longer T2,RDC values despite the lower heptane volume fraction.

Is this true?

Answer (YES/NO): NO